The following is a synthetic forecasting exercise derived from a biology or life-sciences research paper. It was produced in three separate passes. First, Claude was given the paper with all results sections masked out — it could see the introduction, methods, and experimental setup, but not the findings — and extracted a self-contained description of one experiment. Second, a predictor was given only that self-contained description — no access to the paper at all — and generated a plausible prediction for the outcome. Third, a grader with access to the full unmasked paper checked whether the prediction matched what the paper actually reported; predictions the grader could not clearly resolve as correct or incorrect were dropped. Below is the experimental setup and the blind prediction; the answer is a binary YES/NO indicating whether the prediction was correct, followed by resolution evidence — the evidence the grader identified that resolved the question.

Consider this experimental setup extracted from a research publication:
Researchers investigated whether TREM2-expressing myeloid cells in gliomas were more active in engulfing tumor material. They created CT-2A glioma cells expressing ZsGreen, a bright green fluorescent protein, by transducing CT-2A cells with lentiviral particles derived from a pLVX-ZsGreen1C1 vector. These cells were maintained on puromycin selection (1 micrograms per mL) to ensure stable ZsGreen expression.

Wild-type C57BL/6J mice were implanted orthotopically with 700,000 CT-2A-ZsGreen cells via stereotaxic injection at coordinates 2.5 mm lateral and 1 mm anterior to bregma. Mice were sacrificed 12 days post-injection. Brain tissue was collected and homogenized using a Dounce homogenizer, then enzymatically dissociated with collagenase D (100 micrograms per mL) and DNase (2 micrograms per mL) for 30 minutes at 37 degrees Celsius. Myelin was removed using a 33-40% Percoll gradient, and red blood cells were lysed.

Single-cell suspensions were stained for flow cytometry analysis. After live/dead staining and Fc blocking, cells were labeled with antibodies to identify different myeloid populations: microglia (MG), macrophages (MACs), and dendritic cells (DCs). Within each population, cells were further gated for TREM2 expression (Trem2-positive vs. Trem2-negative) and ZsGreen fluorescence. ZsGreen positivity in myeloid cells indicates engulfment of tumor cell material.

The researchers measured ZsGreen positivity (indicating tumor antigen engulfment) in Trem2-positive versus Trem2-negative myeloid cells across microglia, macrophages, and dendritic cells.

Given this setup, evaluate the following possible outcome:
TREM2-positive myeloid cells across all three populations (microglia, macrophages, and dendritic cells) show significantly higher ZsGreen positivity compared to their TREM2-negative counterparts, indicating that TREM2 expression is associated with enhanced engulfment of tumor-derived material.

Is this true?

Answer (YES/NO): NO